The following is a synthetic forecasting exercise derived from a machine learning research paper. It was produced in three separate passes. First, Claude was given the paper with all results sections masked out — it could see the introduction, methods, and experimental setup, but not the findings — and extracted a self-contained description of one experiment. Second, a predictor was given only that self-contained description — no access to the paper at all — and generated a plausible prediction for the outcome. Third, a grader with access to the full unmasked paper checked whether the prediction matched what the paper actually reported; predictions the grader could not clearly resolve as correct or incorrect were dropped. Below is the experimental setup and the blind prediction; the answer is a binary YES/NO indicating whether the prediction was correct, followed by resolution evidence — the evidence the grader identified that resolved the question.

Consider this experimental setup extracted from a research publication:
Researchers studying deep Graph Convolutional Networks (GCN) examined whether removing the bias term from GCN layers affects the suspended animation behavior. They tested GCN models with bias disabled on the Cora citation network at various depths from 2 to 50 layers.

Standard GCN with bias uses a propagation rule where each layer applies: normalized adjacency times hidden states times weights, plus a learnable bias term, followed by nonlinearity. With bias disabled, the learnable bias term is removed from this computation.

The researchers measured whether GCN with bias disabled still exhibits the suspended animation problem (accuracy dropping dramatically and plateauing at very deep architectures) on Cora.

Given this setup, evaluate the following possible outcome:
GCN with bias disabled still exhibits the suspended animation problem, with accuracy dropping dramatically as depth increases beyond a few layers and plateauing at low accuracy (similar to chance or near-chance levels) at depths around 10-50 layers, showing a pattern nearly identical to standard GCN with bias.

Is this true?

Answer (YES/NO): YES